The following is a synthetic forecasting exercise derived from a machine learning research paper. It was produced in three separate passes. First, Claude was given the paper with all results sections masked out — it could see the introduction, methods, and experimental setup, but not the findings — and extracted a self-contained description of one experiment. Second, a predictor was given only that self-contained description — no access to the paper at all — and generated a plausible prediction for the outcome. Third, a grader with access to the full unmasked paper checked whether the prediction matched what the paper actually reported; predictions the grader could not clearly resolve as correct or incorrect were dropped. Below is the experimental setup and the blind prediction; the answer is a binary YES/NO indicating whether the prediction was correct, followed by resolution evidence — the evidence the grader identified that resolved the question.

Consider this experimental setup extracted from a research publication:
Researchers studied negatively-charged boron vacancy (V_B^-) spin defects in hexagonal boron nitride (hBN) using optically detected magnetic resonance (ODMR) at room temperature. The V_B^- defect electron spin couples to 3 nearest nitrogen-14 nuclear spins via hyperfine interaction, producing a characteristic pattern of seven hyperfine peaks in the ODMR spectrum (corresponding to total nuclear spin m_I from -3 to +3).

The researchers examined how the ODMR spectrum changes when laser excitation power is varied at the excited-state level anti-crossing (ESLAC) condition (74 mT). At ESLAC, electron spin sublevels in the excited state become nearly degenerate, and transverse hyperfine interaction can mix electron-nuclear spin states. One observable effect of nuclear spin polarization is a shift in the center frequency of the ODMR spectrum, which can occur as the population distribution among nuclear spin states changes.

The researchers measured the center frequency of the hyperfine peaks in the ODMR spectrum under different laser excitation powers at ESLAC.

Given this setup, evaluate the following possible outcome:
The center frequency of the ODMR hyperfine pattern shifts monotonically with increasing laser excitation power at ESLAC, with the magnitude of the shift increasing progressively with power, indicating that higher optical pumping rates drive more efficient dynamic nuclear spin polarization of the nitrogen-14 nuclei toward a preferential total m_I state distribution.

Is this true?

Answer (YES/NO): YES